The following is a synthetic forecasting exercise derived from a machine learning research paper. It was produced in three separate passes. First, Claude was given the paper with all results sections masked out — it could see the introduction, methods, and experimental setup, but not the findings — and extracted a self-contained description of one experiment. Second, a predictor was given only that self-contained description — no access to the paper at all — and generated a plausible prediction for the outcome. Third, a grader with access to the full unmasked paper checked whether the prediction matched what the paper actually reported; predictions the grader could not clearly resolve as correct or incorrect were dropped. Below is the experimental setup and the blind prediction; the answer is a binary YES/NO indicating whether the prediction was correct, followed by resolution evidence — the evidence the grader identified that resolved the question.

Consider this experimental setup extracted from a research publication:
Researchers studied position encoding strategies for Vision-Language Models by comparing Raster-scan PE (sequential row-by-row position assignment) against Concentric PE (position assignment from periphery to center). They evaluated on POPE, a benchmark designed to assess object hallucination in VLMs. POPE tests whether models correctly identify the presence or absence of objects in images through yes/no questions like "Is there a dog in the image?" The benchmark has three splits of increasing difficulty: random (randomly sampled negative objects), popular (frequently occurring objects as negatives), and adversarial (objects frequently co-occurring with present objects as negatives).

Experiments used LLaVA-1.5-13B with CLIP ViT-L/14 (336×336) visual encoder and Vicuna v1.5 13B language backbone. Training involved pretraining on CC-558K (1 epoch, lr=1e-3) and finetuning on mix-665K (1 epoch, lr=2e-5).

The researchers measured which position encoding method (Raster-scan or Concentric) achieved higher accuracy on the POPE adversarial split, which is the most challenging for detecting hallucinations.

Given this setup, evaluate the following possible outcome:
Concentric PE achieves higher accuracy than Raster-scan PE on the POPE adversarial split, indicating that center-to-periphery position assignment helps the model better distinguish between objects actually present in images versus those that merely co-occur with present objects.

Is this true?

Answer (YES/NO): NO